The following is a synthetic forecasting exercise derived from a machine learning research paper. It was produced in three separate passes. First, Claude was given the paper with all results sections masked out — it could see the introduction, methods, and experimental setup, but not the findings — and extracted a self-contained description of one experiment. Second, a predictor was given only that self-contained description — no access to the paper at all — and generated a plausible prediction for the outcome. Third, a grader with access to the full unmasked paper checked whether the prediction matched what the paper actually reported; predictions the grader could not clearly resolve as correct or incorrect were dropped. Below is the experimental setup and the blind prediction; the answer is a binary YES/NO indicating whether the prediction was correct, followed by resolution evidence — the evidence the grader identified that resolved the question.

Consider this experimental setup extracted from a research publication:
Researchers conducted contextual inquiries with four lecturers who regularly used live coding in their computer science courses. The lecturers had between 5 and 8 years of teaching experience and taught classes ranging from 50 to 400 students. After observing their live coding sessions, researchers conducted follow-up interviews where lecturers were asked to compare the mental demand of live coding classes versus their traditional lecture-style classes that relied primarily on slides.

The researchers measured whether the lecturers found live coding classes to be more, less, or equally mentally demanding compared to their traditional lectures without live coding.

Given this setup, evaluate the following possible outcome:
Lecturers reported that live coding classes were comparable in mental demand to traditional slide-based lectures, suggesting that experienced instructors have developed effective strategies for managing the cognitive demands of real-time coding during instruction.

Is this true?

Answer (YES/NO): NO